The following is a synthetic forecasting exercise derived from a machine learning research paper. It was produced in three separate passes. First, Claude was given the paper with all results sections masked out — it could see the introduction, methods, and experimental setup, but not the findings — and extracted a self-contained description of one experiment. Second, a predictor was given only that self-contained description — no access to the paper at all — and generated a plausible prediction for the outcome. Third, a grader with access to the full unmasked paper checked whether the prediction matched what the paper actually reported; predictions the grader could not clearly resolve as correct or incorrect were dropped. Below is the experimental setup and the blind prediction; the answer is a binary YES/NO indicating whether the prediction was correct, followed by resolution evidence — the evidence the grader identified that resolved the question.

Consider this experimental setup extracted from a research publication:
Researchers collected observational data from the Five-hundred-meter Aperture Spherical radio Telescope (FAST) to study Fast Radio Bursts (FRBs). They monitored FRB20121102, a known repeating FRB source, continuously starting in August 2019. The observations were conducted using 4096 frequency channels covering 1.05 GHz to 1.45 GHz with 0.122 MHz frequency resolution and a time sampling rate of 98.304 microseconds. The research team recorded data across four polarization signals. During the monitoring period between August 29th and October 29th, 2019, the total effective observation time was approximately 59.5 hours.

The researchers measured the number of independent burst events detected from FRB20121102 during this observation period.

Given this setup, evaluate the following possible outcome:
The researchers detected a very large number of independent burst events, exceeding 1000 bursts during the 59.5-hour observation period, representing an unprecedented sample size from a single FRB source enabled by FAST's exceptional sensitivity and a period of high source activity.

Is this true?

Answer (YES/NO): YES